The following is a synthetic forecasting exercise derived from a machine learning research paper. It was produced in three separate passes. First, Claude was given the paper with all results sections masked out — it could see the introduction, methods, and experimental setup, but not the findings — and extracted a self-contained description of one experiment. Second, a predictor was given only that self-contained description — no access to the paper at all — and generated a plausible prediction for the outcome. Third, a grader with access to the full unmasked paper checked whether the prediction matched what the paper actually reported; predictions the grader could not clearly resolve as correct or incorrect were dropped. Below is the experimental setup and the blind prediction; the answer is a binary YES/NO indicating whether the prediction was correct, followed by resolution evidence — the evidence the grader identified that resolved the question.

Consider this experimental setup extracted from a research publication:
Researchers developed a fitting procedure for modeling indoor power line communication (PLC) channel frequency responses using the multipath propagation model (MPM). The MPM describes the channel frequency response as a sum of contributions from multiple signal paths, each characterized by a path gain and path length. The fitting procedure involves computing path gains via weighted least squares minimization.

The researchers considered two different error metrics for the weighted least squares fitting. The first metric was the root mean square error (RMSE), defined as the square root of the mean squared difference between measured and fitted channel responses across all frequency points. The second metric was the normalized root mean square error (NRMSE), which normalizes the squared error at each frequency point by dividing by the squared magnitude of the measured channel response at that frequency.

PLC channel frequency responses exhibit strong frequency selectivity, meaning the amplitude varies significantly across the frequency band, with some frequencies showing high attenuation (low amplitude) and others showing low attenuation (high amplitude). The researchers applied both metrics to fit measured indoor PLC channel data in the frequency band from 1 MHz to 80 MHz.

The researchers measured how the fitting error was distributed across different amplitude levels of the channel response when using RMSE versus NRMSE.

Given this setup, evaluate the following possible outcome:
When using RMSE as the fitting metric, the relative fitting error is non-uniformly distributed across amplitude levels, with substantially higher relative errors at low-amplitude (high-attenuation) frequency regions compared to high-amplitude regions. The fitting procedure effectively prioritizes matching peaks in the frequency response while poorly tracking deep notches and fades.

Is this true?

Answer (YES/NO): YES